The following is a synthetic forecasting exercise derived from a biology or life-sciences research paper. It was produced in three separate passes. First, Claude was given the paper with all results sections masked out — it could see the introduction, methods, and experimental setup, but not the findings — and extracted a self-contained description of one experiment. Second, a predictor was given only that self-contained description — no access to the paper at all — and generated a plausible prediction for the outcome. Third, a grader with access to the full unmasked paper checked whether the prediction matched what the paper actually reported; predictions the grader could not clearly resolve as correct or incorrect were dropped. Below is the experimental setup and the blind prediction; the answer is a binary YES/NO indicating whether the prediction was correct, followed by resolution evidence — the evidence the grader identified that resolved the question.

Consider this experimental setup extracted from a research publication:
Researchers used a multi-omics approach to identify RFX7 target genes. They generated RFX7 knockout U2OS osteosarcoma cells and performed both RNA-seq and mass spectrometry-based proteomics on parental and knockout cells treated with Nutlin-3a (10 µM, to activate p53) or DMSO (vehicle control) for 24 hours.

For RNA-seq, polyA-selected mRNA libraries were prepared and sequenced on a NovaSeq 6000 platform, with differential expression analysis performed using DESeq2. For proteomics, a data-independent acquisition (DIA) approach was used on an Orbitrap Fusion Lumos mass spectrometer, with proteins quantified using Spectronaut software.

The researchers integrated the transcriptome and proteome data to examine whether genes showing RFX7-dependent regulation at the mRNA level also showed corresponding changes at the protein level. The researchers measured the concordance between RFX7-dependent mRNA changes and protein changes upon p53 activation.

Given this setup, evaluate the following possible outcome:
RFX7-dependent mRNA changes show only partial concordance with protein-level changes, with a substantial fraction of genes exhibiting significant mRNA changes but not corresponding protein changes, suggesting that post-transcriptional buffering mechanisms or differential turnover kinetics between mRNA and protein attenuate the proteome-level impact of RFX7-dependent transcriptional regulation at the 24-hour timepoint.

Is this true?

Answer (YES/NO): NO